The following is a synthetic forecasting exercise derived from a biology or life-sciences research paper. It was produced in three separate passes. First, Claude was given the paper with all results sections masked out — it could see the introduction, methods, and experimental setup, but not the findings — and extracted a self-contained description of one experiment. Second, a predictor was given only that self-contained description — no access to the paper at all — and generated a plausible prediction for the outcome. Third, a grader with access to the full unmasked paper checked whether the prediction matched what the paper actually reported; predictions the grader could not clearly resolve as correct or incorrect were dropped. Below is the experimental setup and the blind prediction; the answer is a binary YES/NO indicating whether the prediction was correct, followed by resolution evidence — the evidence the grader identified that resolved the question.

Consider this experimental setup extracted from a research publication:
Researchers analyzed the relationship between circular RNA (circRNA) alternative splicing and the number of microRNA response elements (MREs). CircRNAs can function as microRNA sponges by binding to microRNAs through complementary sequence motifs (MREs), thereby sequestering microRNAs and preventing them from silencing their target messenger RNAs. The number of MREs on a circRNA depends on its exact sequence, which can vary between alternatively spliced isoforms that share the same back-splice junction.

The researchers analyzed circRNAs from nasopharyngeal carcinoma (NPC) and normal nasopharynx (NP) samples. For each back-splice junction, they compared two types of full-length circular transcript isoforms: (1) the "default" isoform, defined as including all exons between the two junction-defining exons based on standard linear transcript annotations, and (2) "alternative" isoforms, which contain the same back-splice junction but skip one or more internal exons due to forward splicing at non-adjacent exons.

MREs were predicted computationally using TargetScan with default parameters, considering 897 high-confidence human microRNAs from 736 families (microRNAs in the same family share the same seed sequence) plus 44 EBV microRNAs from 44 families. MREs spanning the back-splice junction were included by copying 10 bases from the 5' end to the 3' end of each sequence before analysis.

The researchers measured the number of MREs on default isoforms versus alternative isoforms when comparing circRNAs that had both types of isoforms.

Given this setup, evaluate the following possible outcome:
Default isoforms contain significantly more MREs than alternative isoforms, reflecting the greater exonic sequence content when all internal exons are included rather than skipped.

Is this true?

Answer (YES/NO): YES